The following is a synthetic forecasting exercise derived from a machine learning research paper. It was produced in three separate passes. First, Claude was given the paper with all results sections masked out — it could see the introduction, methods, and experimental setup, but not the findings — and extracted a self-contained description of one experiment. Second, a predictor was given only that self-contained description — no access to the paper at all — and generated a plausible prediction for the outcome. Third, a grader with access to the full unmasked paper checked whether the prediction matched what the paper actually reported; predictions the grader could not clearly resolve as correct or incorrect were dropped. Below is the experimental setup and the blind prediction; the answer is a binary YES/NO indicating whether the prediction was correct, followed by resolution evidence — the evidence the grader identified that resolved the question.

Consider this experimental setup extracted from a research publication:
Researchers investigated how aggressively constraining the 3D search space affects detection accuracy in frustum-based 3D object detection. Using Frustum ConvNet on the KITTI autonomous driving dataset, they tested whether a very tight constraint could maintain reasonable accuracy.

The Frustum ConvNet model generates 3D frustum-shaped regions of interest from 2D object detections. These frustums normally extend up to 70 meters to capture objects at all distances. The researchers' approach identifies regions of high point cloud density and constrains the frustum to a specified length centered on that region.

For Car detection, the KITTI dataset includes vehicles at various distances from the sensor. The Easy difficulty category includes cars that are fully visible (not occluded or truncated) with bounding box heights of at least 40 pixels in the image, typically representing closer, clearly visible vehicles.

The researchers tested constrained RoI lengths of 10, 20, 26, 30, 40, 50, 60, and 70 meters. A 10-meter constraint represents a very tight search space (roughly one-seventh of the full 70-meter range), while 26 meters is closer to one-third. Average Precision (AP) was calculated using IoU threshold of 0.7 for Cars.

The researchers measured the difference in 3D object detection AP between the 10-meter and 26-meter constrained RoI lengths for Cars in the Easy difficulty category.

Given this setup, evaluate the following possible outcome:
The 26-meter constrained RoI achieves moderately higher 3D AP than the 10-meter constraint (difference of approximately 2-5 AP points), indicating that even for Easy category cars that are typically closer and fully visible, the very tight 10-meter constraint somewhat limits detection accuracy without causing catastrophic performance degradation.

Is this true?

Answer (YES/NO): YES